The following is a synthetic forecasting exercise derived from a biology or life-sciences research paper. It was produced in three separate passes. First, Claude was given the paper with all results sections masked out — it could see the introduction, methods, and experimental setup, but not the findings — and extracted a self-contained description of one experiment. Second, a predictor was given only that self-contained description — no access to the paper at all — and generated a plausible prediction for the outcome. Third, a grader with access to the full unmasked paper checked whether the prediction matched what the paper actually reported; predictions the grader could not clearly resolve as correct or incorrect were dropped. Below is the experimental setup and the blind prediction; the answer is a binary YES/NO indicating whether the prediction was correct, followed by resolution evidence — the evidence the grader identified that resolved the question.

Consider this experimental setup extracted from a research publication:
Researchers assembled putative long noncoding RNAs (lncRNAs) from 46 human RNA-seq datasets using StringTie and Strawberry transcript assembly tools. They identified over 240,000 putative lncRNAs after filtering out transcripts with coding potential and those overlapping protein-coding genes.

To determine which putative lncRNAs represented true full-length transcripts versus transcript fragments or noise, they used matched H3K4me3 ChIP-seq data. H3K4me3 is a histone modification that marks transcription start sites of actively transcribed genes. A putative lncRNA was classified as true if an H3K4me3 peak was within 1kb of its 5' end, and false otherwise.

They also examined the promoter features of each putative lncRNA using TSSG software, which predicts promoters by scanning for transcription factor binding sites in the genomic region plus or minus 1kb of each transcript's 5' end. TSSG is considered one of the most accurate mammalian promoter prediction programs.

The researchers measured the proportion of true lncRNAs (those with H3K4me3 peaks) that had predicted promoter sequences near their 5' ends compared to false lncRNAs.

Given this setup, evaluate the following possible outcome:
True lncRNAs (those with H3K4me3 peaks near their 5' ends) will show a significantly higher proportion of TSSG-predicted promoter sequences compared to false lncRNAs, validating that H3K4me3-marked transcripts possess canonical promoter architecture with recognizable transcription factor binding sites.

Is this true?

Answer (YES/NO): YES